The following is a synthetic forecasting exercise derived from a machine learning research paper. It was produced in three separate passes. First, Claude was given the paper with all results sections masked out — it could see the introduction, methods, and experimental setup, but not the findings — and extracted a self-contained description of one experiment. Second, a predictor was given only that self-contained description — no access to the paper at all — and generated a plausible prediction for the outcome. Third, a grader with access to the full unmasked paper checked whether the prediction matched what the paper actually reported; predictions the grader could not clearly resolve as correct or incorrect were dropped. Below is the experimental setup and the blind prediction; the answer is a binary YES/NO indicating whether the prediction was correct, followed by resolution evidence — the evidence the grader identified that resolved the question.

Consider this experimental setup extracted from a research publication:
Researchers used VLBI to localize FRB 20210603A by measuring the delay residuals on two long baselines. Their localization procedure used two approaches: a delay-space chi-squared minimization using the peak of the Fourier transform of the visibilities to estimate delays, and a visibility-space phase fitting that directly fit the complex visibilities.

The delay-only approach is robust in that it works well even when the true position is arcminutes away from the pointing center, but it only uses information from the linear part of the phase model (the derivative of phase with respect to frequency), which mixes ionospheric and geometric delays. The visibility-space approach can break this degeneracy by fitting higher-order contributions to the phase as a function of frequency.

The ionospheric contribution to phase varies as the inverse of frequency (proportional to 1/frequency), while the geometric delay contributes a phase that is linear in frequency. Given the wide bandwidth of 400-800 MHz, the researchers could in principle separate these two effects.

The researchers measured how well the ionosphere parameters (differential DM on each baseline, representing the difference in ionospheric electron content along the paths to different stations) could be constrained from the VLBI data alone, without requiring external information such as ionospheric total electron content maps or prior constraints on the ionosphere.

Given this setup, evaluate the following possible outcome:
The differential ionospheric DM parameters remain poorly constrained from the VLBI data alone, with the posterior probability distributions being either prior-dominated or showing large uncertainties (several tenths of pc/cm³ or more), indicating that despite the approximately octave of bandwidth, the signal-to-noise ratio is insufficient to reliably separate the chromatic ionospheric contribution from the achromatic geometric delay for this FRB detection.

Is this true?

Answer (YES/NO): NO